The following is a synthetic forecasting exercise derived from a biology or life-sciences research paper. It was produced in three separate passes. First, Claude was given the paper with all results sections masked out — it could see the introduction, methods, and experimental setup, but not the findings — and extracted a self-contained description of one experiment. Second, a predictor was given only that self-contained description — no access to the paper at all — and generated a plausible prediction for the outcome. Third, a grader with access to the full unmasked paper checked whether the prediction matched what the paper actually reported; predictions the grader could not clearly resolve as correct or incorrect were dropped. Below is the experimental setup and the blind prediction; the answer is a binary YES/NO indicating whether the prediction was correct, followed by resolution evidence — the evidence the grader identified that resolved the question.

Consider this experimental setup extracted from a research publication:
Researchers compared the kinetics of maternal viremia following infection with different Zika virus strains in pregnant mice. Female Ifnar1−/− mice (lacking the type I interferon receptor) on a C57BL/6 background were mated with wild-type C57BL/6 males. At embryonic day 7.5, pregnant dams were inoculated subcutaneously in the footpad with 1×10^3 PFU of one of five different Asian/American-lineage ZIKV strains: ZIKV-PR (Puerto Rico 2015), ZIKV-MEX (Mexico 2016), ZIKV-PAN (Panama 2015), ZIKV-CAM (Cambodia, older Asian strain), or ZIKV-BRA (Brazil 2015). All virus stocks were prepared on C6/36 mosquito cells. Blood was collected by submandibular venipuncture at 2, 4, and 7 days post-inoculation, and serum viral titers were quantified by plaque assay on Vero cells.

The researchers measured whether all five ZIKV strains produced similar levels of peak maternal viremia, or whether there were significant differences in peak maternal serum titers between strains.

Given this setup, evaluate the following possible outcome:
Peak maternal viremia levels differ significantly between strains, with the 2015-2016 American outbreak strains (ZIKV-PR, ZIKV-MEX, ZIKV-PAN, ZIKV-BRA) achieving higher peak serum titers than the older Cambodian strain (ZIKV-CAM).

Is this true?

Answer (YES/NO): NO